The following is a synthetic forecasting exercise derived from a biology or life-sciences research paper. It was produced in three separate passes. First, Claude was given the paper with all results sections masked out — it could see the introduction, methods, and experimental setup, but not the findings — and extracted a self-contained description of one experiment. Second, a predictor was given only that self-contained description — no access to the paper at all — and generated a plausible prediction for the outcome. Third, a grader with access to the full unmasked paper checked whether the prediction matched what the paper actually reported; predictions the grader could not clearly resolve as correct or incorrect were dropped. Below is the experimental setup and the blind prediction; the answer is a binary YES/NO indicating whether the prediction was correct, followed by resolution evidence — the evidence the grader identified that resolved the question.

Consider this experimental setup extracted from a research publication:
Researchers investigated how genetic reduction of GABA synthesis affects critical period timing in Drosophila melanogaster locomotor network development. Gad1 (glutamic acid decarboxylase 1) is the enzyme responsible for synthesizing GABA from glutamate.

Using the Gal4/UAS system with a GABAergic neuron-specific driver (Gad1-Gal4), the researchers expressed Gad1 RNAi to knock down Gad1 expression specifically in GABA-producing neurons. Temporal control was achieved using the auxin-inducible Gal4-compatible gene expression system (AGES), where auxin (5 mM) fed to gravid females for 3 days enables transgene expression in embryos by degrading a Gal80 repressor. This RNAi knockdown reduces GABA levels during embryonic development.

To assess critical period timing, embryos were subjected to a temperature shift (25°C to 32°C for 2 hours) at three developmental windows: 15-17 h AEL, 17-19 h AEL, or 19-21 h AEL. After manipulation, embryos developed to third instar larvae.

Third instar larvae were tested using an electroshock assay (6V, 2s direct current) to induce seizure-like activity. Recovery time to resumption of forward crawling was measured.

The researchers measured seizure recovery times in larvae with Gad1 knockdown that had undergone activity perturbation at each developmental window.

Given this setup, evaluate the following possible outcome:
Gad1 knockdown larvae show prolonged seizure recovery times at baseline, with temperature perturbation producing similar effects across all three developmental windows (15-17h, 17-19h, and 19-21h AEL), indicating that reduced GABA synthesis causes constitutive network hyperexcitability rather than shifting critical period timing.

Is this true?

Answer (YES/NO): NO